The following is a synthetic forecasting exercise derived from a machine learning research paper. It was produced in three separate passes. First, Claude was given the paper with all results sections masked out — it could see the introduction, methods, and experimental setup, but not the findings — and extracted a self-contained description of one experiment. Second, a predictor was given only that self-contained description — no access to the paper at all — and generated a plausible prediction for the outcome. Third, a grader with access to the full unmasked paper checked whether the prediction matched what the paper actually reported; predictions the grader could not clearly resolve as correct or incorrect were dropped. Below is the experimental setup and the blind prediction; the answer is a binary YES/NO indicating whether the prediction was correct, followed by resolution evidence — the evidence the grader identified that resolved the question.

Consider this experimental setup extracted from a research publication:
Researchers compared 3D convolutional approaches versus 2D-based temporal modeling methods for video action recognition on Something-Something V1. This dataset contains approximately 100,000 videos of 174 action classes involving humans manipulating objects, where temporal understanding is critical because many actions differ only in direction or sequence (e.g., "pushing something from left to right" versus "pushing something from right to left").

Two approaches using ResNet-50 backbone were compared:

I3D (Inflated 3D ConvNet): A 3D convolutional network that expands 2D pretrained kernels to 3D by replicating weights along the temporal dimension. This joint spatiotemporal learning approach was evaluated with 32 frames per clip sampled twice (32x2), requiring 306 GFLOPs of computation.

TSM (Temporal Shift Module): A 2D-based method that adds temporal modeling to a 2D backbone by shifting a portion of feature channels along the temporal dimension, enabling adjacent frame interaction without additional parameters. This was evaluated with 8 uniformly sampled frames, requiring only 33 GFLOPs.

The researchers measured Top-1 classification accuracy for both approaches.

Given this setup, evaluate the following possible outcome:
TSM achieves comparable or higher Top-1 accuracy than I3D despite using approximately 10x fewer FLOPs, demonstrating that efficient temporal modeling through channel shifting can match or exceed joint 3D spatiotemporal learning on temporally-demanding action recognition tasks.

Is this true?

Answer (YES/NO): YES